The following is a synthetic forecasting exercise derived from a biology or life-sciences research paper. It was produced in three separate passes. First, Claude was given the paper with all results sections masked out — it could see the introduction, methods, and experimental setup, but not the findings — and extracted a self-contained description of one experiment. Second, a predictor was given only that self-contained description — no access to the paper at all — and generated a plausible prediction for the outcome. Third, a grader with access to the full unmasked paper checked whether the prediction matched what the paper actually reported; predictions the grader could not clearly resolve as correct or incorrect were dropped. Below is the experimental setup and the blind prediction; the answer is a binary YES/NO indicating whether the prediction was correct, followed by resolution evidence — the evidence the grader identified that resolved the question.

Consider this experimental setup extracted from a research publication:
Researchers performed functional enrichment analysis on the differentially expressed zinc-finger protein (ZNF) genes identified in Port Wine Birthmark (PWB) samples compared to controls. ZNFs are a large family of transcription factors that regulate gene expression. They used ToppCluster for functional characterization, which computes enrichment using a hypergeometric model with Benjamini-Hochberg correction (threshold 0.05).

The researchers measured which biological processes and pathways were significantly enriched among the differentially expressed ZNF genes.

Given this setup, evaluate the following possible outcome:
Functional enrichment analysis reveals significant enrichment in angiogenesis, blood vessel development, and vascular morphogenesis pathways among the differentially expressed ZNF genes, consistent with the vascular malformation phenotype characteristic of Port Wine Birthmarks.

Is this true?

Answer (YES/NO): NO